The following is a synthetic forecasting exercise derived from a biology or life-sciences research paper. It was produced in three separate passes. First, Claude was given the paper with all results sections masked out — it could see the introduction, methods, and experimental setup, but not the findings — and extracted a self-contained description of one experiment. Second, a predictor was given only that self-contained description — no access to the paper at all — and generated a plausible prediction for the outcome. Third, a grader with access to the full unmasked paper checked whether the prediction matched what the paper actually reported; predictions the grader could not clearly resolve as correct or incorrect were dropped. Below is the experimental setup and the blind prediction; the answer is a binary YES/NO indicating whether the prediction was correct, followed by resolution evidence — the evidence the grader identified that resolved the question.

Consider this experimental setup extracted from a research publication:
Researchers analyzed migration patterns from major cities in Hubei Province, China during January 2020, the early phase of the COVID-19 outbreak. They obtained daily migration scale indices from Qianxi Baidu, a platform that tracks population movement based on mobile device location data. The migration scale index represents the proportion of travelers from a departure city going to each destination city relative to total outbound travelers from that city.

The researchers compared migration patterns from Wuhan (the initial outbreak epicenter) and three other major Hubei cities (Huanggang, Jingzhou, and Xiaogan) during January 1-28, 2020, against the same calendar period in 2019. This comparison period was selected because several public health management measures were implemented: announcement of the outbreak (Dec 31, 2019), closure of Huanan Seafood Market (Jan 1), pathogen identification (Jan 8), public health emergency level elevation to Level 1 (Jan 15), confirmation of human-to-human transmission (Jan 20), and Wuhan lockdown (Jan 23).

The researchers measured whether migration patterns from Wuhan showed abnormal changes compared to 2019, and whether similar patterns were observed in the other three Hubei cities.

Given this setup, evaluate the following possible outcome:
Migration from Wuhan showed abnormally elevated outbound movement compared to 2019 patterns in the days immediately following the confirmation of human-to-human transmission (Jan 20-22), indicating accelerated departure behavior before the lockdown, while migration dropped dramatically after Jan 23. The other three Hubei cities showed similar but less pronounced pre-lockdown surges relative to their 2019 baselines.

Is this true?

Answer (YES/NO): NO